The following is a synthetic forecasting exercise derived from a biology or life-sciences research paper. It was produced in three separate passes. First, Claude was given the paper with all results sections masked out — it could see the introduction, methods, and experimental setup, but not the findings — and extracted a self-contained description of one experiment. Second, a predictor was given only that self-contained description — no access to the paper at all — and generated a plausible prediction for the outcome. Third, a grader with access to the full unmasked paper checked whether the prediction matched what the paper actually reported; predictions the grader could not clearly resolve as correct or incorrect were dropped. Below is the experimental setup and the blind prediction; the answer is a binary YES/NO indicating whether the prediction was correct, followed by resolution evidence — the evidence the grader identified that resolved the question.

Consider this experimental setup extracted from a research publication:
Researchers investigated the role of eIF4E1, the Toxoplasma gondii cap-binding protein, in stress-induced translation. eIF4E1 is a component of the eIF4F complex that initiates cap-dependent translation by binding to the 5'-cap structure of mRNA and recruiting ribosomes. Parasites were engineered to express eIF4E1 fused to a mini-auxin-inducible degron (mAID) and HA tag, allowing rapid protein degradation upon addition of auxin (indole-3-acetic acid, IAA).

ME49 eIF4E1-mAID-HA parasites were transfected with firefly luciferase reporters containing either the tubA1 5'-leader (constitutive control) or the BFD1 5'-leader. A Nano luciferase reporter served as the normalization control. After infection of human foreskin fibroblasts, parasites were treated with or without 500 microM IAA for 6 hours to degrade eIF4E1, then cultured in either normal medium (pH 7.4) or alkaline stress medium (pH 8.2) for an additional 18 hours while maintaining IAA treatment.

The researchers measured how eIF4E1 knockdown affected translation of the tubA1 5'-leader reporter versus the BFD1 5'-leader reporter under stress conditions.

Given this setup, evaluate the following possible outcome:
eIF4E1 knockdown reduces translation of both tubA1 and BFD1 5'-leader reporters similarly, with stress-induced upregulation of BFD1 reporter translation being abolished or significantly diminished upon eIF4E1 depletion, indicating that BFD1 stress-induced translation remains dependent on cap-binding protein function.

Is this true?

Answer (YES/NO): NO